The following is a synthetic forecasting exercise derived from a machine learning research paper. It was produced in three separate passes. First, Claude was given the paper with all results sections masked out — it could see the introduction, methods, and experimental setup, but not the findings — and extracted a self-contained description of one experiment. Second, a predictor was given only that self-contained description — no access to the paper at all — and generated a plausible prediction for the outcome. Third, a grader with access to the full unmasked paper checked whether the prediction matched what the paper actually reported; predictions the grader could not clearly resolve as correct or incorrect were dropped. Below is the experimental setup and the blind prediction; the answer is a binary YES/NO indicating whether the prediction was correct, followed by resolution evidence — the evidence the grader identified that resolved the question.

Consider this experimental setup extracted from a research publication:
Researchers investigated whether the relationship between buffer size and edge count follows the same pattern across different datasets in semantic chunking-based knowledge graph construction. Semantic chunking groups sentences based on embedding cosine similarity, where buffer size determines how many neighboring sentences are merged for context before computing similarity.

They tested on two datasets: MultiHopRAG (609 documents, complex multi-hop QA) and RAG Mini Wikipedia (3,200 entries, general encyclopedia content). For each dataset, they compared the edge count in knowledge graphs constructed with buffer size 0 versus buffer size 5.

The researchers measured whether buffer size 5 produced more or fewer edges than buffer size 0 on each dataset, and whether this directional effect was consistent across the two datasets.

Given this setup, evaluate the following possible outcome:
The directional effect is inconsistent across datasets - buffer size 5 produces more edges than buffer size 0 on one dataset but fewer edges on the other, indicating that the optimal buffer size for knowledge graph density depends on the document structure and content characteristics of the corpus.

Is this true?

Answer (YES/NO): YES